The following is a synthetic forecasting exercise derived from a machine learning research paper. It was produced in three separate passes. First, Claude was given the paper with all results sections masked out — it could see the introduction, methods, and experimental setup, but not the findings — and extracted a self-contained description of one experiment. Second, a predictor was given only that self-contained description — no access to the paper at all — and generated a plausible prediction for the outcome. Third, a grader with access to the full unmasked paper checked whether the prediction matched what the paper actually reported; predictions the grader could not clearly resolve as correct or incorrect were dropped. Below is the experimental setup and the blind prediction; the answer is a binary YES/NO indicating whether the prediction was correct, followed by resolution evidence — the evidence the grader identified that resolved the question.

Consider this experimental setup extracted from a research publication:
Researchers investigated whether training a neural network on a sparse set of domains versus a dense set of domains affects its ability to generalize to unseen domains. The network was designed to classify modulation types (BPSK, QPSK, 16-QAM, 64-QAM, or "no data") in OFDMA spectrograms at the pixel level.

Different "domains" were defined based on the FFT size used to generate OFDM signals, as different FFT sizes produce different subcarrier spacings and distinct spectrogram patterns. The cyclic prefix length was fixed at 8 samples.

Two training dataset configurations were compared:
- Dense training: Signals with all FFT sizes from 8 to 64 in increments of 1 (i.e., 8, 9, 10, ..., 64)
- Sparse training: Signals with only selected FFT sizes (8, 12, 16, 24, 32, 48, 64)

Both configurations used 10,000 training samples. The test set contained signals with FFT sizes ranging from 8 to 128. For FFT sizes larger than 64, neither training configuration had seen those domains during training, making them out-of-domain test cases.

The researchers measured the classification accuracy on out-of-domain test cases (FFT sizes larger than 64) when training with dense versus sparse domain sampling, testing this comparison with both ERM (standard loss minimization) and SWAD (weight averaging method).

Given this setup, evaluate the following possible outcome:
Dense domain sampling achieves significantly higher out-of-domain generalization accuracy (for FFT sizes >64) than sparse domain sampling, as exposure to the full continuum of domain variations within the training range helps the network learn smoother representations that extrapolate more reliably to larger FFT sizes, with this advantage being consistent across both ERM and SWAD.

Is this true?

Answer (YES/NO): NO